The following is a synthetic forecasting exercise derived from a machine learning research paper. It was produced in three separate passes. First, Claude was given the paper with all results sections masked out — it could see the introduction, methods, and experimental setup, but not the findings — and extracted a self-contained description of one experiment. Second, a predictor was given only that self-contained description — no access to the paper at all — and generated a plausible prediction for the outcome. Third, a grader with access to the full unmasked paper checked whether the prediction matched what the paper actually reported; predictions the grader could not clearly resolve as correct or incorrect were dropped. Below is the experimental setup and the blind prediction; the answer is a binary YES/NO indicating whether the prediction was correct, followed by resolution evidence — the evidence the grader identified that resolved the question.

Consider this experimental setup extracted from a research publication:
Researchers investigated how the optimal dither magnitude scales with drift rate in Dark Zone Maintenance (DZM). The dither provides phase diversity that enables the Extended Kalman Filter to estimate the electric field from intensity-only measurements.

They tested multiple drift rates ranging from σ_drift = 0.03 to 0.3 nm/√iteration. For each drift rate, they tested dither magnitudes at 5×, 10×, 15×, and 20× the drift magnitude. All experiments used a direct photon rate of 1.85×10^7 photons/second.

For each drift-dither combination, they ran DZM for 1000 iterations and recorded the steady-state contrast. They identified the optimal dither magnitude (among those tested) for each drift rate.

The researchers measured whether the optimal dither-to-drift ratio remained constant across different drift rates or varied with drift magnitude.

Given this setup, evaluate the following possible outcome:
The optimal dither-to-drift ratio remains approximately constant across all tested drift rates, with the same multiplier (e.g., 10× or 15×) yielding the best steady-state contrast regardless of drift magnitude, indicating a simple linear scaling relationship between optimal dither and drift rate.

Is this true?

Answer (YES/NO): YES